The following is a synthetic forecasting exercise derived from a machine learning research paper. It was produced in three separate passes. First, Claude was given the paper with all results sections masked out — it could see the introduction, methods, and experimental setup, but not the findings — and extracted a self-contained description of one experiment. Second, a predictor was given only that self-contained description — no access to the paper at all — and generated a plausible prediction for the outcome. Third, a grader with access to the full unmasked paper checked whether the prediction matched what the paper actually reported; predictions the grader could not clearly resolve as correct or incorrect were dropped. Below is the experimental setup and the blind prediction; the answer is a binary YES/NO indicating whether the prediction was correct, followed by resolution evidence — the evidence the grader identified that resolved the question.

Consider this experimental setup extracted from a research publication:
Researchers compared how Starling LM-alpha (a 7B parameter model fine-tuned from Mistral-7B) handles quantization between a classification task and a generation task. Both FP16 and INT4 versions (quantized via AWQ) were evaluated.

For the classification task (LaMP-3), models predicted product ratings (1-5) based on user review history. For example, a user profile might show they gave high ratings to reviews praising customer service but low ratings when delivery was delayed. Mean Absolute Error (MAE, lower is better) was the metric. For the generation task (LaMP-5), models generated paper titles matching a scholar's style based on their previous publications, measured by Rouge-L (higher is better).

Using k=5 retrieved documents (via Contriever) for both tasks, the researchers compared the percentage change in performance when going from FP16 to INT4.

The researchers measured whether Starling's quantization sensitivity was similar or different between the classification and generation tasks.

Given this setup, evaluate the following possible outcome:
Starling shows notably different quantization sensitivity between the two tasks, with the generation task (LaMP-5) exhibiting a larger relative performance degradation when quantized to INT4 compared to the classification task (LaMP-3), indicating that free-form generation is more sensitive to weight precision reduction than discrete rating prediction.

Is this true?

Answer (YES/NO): NO